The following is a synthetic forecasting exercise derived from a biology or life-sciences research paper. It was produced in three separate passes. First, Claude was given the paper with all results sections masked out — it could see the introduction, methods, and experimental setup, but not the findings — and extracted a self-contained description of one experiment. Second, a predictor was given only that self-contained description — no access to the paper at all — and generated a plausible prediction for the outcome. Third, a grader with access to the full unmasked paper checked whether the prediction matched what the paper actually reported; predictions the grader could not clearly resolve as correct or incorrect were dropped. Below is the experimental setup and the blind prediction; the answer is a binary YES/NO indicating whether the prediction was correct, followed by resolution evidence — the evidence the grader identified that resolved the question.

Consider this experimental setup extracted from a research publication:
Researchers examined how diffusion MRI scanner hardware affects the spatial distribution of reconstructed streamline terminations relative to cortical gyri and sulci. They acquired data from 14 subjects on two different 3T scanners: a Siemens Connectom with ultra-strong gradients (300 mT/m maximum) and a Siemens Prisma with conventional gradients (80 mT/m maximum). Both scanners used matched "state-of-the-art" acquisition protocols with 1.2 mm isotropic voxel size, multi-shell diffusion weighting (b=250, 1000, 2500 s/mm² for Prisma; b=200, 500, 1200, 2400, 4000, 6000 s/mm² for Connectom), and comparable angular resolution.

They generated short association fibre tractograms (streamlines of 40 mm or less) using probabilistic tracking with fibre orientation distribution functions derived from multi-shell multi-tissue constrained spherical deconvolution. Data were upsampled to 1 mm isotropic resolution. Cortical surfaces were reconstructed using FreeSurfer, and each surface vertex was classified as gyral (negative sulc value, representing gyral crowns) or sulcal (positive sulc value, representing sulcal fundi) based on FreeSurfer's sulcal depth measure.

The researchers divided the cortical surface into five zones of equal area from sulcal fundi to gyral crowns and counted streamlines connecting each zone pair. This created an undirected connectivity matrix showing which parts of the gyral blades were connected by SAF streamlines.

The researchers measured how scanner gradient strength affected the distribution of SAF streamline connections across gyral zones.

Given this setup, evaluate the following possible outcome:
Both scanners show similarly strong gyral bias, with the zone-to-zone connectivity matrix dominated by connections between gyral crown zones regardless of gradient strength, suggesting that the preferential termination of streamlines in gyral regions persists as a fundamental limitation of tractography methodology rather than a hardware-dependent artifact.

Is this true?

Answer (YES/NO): NO